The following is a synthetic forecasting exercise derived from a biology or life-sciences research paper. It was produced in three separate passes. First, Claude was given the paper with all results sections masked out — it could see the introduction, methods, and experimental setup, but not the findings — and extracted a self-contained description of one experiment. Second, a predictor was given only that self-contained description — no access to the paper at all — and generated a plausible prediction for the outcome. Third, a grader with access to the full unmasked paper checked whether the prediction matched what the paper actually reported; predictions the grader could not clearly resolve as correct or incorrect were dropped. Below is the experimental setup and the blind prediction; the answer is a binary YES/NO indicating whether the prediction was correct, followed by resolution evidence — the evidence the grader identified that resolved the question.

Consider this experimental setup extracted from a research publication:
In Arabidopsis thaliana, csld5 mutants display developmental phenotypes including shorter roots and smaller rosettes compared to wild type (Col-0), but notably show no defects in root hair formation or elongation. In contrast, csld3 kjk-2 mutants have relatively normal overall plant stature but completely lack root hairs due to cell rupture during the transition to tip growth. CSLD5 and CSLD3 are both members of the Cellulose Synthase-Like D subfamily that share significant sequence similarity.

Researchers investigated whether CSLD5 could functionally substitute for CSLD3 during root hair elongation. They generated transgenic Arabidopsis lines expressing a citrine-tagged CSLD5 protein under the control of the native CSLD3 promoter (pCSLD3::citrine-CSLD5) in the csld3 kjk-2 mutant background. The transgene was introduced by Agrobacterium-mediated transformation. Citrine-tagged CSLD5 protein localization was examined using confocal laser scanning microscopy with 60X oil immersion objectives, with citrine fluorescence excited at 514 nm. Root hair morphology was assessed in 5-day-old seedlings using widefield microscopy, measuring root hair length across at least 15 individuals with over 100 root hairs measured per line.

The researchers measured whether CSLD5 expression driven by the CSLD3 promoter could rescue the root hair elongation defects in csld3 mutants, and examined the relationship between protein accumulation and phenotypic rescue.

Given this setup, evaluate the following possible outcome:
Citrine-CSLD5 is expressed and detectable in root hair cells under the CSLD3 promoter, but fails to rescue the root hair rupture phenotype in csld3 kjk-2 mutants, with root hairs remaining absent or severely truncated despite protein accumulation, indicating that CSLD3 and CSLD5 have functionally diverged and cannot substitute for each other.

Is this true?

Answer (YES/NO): NO